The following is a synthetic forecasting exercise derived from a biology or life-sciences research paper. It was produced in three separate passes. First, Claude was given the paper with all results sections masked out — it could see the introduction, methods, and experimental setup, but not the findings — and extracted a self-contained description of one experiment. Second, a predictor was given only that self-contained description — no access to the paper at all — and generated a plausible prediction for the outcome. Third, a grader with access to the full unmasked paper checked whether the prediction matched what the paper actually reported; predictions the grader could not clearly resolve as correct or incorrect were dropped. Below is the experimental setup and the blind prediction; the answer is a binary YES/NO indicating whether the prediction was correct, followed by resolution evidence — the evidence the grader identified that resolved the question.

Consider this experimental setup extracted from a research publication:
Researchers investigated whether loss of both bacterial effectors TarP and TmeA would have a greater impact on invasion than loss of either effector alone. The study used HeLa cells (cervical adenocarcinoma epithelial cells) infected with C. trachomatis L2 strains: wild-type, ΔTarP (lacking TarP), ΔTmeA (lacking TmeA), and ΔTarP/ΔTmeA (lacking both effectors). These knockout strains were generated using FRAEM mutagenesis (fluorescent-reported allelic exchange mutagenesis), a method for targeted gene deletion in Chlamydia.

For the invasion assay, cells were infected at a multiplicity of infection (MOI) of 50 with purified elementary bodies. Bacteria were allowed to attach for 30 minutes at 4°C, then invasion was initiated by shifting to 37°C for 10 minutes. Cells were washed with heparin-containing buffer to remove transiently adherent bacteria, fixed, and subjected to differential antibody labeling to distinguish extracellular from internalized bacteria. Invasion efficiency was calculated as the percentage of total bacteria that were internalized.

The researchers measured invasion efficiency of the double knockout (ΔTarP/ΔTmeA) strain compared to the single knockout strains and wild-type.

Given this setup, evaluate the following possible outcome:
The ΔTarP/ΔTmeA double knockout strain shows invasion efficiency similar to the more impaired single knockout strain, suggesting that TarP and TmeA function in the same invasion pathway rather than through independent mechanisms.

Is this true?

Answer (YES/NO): NO